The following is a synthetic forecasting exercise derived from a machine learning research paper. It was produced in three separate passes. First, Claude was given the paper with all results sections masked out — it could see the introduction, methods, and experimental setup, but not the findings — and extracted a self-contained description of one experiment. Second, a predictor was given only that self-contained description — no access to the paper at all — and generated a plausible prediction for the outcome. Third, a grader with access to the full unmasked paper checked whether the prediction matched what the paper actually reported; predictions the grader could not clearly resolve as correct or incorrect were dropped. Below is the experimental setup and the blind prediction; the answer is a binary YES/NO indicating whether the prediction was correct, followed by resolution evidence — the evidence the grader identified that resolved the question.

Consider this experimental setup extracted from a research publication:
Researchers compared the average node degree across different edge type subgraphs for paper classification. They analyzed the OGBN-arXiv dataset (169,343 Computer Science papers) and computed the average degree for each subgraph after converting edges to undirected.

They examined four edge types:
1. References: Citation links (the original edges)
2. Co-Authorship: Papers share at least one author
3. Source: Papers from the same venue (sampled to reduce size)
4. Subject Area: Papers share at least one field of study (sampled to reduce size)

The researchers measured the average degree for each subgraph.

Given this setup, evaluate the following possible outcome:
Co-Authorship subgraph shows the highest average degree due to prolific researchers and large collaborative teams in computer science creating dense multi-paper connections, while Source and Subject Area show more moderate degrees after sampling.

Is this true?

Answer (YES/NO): NO